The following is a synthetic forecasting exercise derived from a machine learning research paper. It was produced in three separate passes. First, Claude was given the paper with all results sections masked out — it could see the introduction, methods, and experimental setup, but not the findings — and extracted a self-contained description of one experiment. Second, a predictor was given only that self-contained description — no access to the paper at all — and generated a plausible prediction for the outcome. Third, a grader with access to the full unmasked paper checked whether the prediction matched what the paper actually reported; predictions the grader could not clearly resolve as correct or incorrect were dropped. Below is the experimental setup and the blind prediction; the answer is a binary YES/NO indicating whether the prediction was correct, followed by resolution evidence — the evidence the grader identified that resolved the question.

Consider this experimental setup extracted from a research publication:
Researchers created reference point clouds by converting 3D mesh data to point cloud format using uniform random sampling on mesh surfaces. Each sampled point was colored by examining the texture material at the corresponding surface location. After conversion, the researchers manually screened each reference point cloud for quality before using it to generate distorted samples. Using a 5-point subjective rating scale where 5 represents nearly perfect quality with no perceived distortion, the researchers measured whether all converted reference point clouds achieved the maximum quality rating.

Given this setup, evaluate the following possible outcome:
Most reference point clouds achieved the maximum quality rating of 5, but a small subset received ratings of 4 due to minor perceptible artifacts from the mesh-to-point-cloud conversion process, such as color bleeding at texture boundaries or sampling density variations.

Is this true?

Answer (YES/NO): NO